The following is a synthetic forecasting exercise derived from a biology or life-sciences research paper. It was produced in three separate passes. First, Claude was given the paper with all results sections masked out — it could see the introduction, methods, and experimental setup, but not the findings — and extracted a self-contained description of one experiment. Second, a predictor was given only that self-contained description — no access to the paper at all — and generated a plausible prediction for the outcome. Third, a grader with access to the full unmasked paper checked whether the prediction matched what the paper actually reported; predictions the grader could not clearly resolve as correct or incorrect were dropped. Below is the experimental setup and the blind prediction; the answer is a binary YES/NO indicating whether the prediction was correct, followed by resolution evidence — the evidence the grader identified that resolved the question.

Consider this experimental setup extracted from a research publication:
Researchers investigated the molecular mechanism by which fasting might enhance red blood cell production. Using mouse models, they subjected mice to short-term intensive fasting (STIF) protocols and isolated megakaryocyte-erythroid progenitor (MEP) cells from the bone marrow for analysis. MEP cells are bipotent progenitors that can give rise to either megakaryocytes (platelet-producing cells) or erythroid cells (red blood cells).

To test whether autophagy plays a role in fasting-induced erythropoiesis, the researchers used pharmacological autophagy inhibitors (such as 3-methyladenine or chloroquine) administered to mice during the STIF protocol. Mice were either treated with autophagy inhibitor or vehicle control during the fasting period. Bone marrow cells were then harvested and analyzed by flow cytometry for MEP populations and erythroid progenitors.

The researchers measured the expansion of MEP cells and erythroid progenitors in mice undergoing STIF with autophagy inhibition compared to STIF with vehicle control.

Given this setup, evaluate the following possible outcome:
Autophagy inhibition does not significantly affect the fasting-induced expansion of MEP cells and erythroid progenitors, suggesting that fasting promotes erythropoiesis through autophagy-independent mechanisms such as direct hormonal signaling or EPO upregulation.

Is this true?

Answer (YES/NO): NO